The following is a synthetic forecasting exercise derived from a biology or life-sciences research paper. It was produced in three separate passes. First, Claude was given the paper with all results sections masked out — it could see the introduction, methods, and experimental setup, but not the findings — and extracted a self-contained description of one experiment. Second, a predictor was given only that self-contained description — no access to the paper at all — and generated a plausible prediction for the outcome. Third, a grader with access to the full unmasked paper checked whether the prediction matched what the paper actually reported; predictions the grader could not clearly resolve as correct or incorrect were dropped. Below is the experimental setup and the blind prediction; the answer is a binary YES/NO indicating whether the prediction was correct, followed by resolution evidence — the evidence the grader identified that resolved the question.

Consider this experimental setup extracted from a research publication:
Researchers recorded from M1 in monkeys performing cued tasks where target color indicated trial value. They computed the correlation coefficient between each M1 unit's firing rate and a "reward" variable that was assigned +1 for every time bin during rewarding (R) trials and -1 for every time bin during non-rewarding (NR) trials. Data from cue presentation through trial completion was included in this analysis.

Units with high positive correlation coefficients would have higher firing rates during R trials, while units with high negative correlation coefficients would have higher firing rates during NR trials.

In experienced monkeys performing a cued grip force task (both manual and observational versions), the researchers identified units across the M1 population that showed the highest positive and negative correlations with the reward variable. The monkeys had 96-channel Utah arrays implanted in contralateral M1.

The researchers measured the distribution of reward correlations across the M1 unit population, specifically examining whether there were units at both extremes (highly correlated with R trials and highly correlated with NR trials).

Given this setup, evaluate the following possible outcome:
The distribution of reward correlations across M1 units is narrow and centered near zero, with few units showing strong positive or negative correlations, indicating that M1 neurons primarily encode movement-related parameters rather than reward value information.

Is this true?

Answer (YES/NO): NO